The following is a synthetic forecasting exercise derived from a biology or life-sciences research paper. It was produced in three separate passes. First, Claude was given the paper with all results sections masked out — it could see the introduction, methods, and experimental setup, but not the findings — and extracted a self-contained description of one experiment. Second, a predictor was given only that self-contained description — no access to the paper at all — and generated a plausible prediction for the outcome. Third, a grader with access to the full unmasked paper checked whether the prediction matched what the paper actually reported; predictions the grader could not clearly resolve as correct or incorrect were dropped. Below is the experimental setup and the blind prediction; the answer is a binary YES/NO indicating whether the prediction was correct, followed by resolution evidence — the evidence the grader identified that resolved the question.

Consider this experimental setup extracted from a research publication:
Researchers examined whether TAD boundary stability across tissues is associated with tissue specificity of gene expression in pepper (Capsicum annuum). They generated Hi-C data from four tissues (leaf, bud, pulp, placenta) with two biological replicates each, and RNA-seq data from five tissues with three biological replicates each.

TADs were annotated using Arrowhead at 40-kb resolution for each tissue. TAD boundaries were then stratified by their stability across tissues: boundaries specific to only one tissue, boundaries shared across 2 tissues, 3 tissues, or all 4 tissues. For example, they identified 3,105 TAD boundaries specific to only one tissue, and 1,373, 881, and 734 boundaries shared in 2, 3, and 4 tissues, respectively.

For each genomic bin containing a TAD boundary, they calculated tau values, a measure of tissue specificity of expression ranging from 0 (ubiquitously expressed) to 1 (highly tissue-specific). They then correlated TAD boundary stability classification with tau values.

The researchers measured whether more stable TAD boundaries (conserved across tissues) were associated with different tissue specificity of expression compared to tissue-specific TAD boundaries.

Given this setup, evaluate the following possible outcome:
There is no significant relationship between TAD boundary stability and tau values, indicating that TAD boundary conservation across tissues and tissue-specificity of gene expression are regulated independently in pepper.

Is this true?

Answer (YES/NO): NO